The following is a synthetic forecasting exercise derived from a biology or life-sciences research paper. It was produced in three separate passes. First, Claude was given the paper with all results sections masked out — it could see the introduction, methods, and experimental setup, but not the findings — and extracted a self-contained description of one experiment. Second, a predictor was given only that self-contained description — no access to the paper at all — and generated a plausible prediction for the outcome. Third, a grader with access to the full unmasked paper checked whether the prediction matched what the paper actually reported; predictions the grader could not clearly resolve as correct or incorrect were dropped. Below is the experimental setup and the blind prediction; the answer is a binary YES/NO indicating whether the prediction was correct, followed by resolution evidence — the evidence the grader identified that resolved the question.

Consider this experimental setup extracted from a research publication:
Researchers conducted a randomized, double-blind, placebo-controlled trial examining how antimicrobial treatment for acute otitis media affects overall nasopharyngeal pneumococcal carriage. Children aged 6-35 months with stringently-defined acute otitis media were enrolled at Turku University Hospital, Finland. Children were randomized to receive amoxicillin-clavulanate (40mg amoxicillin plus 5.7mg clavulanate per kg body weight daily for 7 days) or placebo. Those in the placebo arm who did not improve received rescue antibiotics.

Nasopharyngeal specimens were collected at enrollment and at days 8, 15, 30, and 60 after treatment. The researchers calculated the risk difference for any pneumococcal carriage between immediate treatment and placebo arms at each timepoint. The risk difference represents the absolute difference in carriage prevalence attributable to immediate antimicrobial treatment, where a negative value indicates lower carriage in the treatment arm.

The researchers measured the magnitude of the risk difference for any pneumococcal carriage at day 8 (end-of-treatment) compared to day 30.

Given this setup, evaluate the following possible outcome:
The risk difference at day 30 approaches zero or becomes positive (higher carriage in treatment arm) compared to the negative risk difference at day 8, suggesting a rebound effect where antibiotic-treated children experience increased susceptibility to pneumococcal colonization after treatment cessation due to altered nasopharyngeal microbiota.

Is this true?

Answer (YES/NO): NO